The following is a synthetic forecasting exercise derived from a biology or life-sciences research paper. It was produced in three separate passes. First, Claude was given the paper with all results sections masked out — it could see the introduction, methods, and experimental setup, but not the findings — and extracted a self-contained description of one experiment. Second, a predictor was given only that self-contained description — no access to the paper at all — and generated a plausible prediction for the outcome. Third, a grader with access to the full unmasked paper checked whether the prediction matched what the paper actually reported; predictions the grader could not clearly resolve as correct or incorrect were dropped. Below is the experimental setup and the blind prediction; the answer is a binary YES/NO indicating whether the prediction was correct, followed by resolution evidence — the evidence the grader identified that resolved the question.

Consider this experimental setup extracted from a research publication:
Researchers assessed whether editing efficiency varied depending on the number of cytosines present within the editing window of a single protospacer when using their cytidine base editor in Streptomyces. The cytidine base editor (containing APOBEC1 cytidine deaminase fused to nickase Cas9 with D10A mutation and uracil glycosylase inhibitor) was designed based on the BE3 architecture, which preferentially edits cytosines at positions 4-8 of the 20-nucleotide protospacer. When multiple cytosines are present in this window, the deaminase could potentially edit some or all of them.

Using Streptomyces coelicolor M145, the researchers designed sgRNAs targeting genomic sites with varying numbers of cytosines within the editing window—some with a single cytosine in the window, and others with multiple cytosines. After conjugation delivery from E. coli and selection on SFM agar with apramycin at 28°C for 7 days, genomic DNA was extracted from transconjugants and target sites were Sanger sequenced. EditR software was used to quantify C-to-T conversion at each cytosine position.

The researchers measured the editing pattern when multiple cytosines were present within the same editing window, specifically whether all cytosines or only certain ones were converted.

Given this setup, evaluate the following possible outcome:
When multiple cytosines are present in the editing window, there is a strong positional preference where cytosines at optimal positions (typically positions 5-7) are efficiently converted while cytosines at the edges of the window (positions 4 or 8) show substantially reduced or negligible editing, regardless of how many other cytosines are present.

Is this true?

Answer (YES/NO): NO